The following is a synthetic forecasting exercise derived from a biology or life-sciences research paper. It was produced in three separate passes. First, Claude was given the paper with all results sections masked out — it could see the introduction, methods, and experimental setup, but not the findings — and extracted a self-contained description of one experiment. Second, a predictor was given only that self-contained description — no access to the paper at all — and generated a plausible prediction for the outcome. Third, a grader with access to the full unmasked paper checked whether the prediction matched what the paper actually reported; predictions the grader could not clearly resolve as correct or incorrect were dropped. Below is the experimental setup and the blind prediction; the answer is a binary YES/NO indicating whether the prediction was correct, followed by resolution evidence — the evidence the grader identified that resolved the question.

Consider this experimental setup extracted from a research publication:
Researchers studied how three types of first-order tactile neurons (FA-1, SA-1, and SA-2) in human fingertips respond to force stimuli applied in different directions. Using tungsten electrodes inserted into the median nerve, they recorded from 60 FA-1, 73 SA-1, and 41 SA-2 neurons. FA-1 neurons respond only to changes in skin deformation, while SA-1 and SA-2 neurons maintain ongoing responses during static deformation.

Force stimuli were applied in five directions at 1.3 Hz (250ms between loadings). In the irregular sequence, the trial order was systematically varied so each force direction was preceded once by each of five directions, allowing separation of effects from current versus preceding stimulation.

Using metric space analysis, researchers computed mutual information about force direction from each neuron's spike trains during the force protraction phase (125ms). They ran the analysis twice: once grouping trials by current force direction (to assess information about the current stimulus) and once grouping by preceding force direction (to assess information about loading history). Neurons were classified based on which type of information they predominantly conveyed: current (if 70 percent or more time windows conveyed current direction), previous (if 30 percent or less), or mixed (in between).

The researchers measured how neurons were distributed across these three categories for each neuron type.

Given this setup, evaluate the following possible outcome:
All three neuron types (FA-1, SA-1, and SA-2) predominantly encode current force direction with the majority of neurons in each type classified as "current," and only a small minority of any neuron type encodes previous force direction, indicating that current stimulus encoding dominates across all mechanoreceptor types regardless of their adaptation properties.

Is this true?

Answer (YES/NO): YES